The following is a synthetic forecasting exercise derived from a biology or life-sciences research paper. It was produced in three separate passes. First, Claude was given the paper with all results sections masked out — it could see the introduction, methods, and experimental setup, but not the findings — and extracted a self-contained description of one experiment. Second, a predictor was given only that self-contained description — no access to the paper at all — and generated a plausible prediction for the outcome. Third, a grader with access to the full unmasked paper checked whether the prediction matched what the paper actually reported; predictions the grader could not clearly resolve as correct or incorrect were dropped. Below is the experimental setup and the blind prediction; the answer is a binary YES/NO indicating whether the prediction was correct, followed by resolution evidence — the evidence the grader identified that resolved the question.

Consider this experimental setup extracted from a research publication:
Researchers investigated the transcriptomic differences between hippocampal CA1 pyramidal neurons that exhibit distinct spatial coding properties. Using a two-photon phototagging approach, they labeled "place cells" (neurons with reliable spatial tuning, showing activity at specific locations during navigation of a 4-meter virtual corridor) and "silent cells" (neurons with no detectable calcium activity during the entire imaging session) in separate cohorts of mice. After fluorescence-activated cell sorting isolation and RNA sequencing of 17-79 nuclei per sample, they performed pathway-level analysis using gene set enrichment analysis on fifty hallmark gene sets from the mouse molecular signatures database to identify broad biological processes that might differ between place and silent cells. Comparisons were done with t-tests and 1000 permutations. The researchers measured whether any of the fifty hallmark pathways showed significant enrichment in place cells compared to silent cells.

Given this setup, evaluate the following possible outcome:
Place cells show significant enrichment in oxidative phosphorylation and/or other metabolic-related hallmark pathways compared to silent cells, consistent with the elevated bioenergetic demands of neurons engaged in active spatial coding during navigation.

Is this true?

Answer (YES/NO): NO